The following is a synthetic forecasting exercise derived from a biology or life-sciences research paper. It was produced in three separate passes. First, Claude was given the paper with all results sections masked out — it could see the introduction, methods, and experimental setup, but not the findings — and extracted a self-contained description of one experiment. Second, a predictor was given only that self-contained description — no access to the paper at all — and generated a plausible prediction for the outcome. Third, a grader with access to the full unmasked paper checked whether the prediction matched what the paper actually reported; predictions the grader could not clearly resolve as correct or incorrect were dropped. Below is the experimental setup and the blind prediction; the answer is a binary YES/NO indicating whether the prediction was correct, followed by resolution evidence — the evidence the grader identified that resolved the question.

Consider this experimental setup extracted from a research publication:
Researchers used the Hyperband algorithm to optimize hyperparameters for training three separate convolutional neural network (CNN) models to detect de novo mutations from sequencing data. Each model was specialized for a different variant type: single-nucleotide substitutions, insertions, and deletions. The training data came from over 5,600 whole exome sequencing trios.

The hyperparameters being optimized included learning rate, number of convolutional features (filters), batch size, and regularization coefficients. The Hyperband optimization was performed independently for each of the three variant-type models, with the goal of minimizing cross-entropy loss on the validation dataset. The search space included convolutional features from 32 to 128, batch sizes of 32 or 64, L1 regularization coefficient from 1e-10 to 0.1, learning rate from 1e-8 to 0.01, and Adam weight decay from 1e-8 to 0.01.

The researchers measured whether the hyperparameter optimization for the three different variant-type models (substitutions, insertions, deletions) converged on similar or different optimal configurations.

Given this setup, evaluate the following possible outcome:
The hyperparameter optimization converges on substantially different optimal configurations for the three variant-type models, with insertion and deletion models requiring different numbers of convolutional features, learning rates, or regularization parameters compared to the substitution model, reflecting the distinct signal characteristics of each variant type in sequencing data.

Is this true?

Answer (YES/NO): YES